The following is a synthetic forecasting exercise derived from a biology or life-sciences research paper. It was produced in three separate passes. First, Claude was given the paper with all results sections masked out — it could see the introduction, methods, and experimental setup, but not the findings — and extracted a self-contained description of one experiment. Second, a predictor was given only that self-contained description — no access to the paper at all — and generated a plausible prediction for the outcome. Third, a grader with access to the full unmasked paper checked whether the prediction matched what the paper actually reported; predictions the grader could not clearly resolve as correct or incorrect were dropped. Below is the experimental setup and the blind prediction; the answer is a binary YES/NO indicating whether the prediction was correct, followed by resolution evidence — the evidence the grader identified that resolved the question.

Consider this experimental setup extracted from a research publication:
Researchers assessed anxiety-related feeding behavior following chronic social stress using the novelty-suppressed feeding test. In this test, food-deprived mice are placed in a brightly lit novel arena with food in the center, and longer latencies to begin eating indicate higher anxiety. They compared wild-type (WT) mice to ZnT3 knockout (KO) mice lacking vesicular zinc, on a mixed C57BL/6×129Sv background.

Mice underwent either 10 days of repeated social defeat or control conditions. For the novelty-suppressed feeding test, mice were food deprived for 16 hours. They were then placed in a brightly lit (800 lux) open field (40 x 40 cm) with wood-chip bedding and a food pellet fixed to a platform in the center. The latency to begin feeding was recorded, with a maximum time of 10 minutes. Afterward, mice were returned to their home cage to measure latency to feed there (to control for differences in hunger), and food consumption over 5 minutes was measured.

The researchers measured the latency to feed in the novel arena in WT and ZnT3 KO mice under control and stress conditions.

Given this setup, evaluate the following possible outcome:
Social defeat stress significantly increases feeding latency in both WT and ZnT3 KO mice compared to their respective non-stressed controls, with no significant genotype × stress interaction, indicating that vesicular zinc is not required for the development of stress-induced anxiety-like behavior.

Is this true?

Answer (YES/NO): YES